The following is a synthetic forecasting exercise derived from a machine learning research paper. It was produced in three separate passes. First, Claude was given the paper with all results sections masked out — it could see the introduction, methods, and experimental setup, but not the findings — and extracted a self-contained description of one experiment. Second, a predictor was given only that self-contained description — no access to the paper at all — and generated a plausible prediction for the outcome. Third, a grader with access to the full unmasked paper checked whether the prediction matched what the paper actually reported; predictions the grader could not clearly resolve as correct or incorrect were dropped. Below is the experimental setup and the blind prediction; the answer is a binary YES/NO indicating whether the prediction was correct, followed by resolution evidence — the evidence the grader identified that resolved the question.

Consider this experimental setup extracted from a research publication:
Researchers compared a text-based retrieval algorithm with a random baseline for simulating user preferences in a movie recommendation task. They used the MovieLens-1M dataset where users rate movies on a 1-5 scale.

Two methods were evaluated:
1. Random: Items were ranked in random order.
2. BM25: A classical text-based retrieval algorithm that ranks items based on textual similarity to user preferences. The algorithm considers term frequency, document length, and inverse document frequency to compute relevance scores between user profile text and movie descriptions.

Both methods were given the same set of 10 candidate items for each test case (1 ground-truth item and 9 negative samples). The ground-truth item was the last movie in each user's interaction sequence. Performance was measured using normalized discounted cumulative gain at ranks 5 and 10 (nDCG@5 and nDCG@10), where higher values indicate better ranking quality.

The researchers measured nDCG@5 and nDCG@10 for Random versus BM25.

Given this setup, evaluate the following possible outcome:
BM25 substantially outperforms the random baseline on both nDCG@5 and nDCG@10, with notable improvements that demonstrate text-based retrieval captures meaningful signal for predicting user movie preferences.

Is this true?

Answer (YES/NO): NO